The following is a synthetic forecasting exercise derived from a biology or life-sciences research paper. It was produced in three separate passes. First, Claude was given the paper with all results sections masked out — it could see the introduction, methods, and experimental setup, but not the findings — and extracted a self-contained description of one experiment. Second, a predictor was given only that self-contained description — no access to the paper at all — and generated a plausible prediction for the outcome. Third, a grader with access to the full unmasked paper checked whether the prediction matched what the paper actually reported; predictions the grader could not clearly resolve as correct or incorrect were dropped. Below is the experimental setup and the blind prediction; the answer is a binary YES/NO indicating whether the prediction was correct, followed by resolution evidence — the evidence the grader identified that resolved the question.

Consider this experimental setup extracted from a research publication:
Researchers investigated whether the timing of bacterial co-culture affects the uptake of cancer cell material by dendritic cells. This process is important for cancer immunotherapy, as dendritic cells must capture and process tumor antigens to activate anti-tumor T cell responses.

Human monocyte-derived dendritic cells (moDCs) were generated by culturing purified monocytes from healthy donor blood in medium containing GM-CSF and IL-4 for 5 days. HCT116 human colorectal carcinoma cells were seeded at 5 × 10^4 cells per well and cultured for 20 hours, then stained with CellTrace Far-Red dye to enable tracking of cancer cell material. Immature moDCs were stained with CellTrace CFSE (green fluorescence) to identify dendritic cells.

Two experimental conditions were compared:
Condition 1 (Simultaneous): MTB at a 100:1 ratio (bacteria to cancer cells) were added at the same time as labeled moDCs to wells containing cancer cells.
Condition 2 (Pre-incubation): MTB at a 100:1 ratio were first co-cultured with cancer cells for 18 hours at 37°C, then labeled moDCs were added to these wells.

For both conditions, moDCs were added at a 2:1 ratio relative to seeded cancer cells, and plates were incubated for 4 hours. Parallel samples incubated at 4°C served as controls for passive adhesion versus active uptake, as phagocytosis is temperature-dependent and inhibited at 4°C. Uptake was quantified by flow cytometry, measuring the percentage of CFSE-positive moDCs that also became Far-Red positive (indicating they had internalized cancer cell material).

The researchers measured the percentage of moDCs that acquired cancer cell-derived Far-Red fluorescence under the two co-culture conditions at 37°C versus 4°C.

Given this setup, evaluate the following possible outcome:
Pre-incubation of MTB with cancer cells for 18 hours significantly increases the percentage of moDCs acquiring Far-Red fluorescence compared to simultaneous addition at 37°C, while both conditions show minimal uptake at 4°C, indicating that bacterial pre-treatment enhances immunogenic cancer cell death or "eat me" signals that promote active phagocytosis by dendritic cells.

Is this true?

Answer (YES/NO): NO